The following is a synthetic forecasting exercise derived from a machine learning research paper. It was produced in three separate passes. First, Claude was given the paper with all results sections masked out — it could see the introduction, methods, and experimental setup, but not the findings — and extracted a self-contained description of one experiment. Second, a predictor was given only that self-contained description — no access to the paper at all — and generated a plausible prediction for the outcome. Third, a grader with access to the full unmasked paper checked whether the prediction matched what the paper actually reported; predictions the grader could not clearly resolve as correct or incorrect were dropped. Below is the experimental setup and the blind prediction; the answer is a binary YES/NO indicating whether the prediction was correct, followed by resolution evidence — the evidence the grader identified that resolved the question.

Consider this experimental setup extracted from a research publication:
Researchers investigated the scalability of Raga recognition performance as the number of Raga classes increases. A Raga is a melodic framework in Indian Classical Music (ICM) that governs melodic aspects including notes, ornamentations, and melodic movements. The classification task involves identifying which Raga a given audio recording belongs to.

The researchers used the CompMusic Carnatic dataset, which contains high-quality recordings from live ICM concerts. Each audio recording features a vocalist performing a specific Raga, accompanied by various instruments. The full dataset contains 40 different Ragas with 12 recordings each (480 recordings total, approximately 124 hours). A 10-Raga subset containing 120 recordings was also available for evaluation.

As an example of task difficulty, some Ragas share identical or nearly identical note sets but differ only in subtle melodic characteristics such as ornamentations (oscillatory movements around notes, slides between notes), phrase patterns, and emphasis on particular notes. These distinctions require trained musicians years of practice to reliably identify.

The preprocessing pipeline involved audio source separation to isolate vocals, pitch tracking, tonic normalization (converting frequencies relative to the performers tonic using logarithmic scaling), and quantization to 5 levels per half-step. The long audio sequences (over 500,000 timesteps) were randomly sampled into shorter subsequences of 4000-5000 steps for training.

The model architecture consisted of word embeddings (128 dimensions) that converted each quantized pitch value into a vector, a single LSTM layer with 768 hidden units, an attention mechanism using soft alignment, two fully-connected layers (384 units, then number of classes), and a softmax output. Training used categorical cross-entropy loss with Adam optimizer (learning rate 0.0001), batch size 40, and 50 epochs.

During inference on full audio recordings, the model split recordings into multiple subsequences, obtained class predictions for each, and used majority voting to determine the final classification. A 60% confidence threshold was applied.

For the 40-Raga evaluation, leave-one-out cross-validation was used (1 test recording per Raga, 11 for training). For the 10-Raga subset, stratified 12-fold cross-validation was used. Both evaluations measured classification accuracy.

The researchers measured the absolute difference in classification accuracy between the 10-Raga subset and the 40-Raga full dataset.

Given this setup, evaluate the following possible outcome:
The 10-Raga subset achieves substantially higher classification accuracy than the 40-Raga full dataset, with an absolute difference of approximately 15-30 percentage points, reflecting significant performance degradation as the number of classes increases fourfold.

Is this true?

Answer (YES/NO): NO